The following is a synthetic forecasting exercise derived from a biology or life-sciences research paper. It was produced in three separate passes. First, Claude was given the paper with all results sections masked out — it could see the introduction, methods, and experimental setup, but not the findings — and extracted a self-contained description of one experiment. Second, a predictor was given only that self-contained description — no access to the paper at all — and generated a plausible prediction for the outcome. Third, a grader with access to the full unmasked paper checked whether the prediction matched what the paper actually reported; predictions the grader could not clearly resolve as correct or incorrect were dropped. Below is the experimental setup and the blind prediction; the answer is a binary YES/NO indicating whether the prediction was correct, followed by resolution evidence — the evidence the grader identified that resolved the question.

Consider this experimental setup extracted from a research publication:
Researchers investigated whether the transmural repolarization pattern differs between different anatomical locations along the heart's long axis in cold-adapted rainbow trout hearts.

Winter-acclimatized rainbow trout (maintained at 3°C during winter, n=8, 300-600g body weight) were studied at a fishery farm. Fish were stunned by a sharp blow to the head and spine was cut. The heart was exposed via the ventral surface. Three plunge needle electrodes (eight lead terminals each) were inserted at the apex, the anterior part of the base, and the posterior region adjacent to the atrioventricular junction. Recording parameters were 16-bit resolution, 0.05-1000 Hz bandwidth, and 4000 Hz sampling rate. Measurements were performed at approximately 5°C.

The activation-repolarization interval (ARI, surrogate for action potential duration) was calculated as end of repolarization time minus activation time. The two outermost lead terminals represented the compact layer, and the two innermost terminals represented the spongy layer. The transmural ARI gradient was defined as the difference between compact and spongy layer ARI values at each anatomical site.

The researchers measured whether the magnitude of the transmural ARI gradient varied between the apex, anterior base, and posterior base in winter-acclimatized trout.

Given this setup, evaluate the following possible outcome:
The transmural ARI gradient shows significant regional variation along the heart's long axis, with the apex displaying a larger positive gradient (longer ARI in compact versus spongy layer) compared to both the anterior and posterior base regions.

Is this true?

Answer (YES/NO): NO